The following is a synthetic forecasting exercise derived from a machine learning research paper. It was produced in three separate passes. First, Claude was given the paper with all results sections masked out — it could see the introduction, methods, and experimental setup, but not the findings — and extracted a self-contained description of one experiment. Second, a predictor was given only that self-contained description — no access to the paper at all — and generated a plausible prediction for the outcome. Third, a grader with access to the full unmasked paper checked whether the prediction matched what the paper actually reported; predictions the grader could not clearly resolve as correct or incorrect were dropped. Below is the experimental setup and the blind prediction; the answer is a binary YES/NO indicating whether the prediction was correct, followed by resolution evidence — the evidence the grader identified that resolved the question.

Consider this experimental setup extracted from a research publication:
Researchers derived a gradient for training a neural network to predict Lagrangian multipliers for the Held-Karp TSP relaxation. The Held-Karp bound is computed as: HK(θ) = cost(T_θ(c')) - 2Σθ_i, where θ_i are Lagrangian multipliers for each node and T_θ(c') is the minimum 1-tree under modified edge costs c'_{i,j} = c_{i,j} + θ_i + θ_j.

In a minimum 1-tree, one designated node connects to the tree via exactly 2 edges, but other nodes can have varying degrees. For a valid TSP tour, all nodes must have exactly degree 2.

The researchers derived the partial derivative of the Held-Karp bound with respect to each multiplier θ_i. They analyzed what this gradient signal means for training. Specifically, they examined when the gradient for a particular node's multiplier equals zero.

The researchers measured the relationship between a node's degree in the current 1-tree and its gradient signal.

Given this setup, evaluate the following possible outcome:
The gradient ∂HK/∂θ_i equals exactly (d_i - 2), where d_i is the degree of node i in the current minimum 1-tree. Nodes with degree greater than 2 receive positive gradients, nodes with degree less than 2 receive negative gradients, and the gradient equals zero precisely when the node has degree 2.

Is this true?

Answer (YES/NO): YES